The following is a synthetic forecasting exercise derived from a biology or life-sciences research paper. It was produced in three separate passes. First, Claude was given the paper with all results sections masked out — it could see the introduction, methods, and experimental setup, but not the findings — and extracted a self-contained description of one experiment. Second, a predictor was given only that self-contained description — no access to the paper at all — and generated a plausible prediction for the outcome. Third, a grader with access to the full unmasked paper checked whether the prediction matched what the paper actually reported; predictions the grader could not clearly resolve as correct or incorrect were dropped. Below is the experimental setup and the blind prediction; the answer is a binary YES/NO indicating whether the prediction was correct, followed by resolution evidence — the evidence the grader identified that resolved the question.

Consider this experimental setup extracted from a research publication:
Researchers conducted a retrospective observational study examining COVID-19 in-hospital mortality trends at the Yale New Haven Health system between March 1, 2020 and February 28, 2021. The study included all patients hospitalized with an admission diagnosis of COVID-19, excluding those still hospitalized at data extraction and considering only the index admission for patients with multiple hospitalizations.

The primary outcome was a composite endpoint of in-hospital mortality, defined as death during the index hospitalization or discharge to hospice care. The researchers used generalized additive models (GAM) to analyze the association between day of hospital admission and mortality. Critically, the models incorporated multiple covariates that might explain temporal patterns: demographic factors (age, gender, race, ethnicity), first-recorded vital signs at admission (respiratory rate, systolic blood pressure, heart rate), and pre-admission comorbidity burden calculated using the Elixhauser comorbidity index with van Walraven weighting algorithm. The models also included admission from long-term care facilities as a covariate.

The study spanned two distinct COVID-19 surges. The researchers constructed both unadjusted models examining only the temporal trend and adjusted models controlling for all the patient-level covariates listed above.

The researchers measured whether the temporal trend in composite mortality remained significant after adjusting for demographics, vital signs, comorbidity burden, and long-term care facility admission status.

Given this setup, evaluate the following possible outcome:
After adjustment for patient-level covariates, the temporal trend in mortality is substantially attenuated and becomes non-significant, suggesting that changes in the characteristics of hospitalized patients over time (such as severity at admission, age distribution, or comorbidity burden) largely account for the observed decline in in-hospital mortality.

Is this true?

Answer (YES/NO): NO